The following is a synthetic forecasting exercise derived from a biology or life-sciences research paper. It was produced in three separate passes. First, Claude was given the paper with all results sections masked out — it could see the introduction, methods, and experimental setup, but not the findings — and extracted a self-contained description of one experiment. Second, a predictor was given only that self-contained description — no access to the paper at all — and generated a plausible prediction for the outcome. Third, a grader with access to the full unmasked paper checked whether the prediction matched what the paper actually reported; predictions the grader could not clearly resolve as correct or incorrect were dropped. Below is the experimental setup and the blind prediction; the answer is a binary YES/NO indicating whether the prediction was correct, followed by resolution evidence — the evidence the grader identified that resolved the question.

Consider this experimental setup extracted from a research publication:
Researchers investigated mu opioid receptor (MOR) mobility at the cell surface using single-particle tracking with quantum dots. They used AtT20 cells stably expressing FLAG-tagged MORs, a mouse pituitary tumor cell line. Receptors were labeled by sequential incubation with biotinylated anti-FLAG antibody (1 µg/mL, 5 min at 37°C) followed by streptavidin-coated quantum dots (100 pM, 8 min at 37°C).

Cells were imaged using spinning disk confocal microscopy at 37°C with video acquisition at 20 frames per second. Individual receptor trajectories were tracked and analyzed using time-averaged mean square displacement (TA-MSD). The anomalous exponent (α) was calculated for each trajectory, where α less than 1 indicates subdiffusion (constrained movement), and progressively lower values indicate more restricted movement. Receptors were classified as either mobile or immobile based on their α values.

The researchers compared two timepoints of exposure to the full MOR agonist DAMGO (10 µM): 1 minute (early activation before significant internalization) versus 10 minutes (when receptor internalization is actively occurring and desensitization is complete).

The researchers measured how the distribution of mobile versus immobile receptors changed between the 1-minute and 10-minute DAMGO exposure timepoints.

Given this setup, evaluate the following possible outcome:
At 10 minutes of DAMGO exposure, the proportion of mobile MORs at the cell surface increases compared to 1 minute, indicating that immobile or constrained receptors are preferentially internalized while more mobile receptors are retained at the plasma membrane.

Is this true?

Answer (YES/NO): NO